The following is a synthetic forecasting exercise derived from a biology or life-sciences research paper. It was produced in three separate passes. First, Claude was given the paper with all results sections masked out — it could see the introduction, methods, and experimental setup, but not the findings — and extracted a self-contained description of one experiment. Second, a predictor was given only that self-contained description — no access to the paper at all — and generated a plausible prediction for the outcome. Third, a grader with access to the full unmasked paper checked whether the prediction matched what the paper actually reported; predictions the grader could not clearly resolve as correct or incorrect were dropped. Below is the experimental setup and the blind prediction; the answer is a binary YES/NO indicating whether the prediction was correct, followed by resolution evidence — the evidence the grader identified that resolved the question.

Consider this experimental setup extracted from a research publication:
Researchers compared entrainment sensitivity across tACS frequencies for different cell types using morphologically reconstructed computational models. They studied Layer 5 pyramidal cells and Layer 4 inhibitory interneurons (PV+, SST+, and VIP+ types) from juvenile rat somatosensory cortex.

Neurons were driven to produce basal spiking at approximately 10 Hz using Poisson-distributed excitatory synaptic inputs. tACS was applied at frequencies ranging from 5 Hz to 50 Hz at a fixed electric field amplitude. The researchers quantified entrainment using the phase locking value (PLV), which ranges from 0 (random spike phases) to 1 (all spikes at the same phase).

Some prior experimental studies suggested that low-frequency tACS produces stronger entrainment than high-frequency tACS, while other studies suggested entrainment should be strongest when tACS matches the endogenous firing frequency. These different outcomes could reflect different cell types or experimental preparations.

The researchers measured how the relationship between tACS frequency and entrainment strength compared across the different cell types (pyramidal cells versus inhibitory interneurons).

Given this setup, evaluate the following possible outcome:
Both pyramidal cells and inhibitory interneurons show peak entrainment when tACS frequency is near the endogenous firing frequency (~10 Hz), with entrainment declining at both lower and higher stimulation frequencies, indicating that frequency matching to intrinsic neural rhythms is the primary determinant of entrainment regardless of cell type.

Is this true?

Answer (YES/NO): NO